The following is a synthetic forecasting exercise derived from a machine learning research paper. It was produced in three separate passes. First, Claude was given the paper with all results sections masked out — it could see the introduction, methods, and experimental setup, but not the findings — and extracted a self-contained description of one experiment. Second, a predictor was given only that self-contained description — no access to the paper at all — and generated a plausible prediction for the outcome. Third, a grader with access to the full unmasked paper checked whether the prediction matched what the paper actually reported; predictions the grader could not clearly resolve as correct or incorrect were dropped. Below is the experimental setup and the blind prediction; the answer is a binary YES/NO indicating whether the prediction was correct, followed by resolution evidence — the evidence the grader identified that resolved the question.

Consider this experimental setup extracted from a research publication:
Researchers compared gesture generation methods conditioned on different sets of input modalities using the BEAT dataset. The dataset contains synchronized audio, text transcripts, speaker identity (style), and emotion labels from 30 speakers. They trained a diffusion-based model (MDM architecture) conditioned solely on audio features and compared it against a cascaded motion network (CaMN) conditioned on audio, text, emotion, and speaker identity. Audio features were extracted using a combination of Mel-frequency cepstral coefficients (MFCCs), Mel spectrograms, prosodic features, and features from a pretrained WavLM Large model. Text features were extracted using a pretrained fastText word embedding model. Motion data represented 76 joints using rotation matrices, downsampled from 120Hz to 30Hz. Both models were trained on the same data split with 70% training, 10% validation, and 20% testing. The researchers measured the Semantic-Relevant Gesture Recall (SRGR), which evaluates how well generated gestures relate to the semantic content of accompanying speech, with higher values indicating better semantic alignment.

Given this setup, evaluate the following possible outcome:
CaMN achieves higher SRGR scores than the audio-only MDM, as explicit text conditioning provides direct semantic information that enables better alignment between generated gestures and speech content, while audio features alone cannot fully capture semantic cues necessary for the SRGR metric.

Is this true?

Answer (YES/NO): YES